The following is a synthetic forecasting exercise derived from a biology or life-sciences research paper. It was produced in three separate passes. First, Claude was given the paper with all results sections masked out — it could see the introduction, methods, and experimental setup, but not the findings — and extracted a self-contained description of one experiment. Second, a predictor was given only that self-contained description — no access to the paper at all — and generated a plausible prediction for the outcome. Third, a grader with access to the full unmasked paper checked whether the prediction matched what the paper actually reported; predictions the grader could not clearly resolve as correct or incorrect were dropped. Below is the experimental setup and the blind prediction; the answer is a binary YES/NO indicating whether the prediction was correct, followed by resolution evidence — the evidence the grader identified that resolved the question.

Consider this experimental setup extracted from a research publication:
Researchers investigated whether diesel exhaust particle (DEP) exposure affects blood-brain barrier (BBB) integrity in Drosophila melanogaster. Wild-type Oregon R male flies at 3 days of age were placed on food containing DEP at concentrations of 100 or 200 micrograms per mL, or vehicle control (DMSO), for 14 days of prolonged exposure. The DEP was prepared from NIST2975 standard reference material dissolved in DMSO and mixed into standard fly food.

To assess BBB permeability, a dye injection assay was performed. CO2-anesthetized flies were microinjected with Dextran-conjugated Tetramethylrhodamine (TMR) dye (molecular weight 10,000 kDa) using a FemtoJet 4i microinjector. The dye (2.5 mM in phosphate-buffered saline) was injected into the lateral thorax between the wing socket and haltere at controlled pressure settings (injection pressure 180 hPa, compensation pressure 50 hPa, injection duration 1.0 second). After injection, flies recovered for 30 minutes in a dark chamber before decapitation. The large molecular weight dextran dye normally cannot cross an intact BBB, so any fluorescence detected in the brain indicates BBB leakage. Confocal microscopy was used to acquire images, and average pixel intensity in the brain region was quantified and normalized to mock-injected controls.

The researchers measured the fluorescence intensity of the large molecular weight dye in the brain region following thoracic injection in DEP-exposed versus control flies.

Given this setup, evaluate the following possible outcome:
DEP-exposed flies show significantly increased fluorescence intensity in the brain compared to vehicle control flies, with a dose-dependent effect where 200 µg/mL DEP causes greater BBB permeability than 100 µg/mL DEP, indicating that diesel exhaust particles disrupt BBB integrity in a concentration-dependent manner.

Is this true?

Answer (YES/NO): NO